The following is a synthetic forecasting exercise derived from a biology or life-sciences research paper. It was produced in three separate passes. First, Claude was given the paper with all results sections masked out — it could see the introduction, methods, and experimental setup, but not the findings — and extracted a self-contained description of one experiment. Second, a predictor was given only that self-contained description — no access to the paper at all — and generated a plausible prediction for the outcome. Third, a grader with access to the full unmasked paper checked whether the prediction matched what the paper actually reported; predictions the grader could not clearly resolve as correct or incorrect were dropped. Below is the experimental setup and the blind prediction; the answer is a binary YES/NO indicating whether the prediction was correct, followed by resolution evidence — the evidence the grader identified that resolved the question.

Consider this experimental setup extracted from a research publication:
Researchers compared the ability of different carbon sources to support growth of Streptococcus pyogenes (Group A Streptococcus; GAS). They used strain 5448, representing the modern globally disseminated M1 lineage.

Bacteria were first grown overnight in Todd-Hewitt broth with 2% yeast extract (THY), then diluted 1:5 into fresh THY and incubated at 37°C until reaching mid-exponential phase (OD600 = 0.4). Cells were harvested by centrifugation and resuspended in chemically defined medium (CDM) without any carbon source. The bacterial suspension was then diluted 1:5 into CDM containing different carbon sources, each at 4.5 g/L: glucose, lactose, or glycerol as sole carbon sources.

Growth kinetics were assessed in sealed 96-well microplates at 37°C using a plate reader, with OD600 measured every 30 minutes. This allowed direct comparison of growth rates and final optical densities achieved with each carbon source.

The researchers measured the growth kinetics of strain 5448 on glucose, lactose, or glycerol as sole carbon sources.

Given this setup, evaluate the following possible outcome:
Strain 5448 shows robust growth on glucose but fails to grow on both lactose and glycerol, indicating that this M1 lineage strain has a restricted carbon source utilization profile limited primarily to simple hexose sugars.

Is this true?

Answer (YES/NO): NO